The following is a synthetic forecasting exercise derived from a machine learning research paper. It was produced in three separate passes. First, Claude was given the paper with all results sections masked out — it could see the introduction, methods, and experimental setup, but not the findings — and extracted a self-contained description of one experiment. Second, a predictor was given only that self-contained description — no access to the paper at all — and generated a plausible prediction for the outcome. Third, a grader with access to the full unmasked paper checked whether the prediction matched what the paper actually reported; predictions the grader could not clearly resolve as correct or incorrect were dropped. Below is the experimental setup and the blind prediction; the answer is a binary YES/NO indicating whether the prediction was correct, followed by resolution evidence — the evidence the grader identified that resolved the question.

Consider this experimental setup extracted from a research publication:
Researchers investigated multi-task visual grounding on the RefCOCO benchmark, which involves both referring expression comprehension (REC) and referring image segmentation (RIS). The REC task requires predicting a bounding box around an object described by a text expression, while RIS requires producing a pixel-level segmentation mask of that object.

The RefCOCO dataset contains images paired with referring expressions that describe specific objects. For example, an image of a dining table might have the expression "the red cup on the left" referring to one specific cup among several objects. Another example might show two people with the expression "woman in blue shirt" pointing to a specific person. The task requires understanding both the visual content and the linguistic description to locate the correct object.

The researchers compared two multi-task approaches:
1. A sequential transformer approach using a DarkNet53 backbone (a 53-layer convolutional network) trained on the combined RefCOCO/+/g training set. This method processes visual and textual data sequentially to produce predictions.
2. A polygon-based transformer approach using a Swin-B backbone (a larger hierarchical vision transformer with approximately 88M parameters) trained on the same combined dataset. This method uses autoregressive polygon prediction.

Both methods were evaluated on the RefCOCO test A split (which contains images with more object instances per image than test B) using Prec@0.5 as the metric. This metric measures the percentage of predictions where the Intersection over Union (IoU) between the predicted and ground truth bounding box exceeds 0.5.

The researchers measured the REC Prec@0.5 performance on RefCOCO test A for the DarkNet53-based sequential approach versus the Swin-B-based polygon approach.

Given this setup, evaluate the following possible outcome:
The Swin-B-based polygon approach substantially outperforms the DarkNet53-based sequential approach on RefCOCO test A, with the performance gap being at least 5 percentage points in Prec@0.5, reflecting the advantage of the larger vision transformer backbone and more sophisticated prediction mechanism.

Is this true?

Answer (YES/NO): YES